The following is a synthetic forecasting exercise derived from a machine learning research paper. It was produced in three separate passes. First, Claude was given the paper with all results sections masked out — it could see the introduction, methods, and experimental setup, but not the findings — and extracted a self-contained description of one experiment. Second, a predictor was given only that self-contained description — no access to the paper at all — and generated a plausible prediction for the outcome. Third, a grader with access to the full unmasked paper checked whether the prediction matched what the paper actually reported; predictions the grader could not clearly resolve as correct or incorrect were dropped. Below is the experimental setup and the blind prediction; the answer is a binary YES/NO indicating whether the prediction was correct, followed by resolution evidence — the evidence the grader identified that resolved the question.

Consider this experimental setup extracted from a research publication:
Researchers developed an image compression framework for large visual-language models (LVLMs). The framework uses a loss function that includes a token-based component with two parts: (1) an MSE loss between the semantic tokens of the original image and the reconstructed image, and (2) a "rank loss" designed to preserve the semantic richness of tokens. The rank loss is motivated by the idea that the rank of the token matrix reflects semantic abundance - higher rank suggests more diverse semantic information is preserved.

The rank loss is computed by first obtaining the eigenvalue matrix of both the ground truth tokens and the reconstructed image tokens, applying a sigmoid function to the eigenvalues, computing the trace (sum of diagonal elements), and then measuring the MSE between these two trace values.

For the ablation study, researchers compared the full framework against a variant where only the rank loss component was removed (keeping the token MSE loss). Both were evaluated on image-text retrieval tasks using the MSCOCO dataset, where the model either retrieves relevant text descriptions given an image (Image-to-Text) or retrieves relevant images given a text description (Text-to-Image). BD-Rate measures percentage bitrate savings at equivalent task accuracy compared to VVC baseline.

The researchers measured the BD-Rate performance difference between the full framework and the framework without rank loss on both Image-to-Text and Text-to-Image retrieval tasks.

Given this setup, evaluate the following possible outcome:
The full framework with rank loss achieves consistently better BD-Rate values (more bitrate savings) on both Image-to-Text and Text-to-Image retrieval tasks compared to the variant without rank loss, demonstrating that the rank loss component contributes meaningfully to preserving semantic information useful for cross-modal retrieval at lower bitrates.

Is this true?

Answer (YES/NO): YES